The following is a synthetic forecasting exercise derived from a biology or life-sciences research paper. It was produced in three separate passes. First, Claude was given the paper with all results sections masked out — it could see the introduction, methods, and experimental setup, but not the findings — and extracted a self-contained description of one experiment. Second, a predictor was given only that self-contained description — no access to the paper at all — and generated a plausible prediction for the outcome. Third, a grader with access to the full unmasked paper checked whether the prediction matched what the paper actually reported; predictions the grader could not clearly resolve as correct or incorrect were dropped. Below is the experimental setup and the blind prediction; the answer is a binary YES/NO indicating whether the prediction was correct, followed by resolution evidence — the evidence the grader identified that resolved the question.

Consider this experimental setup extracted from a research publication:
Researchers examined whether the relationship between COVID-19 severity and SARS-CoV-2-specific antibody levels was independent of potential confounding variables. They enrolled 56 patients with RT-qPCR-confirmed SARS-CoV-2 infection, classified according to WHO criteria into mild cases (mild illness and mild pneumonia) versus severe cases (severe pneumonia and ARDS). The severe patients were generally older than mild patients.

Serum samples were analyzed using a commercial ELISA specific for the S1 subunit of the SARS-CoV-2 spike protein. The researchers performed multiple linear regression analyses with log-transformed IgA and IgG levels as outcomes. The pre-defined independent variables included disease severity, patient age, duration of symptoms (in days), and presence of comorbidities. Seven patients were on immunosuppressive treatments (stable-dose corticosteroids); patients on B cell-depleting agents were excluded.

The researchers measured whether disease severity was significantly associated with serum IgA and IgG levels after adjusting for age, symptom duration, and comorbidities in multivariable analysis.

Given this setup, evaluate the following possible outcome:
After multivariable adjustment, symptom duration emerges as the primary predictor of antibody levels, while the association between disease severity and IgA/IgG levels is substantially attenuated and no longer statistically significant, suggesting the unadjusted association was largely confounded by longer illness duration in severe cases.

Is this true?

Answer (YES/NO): NO